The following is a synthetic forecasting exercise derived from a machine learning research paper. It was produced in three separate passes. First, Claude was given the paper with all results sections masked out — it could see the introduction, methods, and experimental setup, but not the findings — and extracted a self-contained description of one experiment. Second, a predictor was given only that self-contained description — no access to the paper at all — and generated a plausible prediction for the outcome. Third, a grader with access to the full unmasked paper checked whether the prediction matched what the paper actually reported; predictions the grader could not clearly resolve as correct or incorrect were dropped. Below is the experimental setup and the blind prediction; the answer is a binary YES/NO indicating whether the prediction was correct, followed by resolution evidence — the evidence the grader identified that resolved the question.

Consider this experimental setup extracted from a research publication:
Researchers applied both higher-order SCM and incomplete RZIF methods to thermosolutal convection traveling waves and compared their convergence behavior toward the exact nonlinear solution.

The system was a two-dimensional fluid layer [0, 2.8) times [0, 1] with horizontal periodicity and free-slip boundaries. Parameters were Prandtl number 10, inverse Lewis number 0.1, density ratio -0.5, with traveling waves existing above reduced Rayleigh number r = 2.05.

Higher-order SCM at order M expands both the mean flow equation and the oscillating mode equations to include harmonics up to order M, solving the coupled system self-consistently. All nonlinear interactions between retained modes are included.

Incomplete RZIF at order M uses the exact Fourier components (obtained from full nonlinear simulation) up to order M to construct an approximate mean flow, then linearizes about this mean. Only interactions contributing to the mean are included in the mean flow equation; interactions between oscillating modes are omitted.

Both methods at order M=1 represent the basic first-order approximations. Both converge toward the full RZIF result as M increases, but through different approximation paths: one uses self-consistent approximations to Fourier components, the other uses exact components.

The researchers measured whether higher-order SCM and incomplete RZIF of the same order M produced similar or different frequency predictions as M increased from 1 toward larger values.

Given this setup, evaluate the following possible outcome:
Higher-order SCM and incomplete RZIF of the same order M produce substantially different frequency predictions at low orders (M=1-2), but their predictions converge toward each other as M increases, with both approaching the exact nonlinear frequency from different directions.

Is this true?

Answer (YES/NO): NO